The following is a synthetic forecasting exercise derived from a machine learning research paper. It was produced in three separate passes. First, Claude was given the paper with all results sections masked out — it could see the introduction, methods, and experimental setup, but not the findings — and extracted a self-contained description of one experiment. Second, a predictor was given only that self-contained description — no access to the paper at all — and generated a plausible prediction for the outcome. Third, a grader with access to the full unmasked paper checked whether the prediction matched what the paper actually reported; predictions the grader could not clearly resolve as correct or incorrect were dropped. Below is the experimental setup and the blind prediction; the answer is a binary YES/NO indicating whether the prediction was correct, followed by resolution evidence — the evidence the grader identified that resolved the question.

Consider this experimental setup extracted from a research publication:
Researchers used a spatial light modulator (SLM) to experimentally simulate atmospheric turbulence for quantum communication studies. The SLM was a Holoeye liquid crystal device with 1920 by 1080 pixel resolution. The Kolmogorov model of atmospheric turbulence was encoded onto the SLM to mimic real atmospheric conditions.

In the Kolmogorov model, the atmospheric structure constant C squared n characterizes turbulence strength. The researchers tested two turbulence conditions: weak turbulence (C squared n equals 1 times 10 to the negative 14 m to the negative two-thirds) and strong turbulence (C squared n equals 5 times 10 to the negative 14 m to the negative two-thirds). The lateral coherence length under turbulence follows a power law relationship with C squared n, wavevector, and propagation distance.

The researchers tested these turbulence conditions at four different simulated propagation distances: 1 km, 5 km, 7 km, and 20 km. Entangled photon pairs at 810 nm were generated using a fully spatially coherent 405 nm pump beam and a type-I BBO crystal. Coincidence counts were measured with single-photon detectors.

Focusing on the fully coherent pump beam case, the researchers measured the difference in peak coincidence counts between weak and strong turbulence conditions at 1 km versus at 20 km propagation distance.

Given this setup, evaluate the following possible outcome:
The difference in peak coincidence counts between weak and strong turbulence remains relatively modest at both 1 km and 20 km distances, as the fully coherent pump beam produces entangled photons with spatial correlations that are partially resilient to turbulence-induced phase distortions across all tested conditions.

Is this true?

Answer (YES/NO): NO